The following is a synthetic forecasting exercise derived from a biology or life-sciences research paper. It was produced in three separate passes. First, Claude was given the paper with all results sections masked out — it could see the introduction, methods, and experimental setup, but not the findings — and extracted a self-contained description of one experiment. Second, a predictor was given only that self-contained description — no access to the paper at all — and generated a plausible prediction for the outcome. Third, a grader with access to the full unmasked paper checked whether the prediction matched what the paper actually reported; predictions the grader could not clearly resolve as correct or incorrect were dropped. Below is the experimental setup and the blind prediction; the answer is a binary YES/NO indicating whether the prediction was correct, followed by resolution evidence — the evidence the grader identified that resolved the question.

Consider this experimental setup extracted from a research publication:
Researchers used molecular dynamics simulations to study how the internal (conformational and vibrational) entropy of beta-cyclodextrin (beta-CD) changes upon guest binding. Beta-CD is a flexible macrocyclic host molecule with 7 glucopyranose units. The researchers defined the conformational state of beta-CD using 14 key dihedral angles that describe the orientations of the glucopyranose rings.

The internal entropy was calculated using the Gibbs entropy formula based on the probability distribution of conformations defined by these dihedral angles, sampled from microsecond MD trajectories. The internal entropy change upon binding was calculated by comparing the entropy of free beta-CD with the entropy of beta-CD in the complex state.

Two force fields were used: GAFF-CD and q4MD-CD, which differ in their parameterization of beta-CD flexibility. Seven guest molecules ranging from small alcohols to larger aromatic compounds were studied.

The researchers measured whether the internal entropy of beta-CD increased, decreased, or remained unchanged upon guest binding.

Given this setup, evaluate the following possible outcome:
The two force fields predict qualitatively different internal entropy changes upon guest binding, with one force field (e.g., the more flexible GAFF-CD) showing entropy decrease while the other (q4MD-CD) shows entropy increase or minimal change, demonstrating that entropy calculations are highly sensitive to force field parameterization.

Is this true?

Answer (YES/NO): NO